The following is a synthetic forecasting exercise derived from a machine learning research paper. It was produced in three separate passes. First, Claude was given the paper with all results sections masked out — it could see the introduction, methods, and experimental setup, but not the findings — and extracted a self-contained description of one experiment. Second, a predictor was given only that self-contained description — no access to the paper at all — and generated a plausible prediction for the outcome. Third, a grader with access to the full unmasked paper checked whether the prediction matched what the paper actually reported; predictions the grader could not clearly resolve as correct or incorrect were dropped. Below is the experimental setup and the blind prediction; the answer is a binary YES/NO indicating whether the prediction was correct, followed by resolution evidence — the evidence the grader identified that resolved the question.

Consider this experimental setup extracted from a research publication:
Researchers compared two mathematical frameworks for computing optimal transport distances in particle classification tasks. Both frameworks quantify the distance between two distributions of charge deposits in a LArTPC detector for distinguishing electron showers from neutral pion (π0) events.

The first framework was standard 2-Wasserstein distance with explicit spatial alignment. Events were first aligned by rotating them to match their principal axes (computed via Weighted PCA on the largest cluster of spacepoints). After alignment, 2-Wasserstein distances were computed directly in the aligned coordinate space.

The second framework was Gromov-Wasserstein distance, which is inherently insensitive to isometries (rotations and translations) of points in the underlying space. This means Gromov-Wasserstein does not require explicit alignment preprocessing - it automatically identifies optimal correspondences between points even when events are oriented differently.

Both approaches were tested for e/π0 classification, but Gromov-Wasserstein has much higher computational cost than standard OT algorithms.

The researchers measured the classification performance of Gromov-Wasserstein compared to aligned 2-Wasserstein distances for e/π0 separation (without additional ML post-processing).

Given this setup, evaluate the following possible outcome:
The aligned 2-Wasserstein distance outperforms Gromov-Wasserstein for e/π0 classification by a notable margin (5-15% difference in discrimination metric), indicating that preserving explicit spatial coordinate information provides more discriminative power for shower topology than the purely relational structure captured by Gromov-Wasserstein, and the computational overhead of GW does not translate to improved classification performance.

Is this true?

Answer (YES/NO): NO